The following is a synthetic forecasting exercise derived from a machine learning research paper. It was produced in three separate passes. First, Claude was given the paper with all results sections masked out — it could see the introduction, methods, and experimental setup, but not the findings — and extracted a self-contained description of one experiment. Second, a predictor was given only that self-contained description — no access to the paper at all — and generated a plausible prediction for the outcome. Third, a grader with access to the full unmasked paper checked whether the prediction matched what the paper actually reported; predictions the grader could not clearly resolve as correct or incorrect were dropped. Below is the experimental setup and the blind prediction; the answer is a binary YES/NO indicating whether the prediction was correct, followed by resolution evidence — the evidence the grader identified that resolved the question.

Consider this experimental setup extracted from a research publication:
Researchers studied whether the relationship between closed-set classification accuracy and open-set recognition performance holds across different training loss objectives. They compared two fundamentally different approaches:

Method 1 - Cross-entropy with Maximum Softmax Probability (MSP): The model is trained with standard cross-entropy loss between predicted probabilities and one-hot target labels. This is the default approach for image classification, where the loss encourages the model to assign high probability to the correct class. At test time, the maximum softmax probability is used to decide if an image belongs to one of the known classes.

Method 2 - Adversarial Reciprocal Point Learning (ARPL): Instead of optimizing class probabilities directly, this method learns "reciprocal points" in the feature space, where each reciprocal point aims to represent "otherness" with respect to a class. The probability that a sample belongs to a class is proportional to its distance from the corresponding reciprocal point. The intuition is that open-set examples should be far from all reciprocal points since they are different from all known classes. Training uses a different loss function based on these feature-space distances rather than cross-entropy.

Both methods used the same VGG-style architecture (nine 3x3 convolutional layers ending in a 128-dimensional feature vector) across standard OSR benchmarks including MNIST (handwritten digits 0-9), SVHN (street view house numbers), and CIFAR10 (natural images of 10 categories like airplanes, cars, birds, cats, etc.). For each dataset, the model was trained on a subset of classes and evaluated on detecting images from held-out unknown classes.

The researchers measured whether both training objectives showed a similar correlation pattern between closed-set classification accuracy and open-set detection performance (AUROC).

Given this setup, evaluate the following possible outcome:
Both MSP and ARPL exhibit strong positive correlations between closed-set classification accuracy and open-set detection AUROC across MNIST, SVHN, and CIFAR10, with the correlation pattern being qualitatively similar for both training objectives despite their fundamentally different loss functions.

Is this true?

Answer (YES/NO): YES